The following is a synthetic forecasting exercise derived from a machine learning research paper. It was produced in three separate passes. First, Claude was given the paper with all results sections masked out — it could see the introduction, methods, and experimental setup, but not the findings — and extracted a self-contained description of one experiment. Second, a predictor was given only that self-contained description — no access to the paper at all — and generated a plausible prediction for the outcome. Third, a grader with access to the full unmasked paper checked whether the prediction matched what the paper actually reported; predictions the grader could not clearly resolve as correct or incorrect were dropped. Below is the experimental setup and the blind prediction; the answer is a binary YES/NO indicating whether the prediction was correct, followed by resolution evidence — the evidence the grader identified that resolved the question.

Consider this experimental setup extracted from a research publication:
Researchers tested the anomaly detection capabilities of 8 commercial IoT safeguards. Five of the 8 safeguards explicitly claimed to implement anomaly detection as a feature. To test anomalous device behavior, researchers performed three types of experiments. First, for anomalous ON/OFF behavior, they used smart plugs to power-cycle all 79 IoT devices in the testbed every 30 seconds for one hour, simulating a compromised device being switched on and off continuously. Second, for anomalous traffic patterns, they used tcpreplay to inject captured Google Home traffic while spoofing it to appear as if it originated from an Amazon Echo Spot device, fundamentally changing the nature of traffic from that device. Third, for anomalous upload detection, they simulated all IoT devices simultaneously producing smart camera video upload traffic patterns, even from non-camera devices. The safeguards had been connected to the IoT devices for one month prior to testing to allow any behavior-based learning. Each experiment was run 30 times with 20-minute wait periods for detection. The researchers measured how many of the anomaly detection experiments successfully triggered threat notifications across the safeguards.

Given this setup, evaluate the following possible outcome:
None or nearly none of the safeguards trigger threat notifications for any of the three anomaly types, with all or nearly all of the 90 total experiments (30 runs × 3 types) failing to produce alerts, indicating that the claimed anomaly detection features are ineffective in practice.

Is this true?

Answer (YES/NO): YES